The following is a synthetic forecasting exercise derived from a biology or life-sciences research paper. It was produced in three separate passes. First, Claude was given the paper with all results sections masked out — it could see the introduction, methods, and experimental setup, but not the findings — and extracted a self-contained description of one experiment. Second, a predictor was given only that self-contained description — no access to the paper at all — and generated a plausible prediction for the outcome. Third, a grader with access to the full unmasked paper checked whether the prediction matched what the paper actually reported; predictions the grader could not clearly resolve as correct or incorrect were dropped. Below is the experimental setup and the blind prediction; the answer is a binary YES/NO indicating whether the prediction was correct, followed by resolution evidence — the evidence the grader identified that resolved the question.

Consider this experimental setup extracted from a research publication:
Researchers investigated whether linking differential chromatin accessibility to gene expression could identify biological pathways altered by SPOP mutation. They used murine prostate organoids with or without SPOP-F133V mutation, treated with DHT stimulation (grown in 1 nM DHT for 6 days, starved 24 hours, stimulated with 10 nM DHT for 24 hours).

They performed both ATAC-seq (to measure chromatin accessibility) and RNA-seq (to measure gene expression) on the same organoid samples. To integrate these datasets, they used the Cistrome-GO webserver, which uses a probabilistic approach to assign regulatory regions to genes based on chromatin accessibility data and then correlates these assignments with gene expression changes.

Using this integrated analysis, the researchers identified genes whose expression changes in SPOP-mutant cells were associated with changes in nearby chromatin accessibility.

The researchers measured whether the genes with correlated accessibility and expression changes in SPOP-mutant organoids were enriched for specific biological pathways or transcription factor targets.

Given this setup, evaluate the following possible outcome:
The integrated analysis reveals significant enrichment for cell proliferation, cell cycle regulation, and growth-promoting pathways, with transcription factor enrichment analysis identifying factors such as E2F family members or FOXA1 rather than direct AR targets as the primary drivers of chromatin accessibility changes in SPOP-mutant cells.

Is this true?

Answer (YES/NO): NO